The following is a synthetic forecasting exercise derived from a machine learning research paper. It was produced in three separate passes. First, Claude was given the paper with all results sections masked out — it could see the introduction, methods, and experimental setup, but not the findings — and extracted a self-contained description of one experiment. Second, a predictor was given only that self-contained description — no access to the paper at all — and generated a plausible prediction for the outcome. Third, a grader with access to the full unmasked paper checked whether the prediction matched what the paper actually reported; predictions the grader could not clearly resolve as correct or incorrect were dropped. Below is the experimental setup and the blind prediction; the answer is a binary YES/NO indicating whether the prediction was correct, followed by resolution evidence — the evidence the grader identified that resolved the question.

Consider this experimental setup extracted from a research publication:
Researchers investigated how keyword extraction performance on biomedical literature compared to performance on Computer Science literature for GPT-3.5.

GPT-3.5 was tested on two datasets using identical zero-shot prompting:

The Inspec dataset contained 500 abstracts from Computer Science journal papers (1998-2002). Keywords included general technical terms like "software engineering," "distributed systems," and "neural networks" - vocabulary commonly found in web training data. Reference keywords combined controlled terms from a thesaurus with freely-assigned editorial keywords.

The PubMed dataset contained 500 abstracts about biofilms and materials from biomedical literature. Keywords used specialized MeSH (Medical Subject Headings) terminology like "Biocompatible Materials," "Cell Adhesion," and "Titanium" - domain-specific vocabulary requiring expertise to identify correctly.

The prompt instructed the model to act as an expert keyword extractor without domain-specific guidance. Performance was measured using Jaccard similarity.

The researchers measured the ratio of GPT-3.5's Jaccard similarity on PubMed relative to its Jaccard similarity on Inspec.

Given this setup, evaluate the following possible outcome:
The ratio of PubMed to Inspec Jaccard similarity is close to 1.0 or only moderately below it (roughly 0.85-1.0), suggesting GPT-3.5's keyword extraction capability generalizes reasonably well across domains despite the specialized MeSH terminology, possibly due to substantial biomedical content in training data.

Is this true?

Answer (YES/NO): NO